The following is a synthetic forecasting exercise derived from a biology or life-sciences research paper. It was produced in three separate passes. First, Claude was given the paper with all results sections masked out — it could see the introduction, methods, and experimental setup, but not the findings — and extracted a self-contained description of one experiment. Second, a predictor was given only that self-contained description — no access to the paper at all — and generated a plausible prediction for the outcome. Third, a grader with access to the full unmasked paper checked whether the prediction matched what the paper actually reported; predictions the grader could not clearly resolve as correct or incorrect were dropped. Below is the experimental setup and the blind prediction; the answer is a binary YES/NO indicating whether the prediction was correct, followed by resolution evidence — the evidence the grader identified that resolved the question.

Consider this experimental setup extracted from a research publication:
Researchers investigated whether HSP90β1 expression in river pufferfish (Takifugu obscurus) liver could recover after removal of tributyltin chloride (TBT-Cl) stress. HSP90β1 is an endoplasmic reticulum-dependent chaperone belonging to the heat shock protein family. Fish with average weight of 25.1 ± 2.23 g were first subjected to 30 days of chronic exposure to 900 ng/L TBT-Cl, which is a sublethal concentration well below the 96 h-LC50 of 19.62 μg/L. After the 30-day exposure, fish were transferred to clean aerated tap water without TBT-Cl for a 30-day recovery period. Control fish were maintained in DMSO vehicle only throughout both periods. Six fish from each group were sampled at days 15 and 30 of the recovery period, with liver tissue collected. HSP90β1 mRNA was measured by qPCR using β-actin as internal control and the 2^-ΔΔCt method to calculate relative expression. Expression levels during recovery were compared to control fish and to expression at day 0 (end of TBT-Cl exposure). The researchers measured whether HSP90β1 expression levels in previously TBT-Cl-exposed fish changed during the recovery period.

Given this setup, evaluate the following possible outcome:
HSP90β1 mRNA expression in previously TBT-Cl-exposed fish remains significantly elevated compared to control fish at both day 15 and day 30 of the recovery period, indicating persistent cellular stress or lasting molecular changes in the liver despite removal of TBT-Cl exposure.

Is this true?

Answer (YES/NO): NO